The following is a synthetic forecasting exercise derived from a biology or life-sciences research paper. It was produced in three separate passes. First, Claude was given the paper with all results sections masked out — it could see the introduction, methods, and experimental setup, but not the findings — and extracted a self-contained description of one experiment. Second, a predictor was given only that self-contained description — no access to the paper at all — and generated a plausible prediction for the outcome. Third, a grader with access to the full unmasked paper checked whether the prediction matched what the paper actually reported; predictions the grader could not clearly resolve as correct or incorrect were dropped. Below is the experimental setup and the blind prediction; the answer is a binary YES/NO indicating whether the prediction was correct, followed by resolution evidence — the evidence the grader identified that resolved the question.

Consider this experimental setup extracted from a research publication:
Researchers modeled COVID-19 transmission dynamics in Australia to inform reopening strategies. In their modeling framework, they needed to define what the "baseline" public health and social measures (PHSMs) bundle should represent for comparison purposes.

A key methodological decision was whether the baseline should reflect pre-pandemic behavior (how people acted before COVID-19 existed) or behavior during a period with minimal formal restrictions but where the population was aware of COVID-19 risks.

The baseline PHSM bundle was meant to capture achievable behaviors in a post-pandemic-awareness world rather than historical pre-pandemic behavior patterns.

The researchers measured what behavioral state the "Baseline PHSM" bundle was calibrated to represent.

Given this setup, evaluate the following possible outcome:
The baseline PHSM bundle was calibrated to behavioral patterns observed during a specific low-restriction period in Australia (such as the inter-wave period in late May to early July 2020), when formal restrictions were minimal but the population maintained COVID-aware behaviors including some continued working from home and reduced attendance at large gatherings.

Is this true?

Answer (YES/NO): NO